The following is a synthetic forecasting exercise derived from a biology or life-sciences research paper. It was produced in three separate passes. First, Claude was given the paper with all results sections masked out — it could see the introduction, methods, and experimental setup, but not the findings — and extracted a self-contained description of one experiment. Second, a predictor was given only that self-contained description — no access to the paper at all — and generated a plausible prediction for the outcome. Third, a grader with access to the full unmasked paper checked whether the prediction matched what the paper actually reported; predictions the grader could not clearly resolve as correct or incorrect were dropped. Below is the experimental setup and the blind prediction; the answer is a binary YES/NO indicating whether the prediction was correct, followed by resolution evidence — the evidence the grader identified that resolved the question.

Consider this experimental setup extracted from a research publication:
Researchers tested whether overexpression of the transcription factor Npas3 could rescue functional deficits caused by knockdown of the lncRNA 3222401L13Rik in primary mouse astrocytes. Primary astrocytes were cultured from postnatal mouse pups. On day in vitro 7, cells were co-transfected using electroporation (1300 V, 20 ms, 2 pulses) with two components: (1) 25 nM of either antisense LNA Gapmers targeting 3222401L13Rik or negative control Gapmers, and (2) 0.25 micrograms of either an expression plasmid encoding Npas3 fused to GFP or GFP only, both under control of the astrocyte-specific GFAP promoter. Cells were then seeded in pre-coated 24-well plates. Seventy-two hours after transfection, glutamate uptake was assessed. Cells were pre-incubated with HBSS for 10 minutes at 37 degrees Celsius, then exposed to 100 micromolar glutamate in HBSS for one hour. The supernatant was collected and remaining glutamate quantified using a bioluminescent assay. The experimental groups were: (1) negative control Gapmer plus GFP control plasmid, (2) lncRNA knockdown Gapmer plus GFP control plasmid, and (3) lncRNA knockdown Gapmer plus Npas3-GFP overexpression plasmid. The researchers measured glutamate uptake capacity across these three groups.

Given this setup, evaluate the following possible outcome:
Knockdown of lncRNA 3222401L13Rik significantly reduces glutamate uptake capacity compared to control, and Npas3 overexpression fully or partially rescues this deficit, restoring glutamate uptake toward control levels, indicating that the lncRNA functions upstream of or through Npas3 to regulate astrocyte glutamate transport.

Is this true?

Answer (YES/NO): YES